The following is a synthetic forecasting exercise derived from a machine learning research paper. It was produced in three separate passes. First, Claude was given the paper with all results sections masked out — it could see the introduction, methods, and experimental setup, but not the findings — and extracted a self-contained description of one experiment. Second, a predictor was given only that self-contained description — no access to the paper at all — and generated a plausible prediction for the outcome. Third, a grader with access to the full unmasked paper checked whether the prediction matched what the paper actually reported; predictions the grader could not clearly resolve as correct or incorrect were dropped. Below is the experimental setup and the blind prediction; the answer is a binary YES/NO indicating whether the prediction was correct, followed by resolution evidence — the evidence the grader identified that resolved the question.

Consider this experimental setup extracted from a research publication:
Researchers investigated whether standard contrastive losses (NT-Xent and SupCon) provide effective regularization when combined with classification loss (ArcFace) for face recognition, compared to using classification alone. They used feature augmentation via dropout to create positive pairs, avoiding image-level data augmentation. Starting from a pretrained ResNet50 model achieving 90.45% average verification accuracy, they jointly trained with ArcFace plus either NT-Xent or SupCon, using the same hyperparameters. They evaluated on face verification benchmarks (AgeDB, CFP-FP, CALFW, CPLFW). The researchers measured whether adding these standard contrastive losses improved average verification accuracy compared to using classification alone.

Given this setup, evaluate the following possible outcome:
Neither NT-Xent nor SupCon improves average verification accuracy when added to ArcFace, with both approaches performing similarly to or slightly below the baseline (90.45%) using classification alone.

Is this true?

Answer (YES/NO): NO